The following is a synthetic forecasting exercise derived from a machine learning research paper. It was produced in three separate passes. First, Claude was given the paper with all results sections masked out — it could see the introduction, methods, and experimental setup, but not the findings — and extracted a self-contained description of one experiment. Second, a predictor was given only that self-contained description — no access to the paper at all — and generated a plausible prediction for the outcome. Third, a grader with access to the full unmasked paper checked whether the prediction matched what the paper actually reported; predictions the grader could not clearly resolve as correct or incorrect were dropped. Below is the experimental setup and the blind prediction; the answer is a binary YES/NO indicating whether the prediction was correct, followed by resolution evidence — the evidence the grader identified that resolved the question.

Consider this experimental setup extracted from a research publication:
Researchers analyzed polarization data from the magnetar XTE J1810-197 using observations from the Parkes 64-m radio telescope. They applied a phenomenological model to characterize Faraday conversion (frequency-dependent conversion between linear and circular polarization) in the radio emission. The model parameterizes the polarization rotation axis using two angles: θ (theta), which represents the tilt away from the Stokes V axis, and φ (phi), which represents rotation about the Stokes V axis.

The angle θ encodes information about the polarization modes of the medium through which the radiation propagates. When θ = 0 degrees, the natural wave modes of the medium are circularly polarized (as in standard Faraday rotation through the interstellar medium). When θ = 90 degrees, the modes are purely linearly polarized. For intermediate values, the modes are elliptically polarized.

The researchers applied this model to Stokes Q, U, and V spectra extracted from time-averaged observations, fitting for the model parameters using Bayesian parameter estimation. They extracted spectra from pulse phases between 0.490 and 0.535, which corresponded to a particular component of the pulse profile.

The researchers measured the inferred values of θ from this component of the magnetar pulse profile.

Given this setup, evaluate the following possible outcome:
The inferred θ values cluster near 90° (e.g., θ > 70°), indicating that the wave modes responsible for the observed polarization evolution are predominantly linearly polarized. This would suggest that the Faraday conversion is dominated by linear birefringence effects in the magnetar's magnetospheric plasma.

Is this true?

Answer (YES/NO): NO